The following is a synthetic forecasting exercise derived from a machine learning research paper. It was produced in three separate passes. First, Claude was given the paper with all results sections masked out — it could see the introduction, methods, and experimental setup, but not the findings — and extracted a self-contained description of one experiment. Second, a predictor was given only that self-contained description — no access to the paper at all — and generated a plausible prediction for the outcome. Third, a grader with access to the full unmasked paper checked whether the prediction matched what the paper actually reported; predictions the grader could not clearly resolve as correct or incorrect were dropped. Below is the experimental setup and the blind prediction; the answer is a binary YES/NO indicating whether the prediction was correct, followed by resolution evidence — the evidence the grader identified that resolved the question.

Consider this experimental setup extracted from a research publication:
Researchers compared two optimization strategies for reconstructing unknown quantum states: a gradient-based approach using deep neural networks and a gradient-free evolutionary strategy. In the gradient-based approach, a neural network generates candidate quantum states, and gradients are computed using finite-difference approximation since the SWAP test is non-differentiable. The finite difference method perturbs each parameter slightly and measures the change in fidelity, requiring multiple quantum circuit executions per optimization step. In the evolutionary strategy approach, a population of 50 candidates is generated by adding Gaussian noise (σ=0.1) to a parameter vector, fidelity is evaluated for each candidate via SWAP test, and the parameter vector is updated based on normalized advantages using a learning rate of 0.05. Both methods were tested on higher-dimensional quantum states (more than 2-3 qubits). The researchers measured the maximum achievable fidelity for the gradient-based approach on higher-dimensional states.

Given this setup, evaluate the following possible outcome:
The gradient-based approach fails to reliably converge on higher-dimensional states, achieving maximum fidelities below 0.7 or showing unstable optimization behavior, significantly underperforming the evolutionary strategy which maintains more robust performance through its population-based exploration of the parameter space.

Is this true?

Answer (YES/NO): NO